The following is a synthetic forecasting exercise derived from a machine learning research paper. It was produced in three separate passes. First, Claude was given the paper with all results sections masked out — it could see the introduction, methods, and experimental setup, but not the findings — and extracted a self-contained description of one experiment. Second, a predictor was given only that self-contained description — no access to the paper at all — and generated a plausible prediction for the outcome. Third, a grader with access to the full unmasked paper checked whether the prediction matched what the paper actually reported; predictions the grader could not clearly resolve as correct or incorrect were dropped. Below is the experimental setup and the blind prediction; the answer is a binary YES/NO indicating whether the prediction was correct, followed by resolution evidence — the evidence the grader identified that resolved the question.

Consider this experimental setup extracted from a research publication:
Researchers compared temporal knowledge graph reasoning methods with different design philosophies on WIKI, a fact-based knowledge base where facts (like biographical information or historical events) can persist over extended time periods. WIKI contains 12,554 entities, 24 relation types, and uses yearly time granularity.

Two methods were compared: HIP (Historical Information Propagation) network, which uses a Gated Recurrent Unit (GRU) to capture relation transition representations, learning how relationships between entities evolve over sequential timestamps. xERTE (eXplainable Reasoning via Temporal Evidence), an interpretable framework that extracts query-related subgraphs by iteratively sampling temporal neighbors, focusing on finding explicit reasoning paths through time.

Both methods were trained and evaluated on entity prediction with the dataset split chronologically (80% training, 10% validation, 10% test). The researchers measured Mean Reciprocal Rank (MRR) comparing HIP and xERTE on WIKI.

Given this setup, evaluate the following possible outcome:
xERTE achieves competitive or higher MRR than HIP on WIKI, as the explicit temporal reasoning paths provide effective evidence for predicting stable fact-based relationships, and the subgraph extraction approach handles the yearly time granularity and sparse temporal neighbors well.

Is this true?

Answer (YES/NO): YES